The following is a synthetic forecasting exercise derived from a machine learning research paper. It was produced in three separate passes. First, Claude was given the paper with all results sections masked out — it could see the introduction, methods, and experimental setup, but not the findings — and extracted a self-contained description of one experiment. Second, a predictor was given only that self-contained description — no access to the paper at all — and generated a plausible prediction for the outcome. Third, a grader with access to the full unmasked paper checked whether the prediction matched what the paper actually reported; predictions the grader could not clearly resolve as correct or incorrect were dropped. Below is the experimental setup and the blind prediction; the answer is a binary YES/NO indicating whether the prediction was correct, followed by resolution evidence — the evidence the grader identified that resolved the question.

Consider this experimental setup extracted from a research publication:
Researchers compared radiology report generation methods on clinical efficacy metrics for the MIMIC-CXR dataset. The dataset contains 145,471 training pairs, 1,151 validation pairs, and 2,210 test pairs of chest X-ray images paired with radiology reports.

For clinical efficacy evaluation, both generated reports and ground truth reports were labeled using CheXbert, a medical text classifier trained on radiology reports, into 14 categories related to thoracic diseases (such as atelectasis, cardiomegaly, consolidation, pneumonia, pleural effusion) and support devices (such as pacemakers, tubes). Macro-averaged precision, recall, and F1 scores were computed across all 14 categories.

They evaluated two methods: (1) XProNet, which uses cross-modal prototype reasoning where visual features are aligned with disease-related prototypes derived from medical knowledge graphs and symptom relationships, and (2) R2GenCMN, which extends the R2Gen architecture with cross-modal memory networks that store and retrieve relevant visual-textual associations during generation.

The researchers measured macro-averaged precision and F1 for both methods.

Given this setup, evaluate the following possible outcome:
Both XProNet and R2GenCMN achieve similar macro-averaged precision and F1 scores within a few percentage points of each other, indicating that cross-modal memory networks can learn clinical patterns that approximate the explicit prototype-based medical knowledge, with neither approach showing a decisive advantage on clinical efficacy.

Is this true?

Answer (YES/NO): NO